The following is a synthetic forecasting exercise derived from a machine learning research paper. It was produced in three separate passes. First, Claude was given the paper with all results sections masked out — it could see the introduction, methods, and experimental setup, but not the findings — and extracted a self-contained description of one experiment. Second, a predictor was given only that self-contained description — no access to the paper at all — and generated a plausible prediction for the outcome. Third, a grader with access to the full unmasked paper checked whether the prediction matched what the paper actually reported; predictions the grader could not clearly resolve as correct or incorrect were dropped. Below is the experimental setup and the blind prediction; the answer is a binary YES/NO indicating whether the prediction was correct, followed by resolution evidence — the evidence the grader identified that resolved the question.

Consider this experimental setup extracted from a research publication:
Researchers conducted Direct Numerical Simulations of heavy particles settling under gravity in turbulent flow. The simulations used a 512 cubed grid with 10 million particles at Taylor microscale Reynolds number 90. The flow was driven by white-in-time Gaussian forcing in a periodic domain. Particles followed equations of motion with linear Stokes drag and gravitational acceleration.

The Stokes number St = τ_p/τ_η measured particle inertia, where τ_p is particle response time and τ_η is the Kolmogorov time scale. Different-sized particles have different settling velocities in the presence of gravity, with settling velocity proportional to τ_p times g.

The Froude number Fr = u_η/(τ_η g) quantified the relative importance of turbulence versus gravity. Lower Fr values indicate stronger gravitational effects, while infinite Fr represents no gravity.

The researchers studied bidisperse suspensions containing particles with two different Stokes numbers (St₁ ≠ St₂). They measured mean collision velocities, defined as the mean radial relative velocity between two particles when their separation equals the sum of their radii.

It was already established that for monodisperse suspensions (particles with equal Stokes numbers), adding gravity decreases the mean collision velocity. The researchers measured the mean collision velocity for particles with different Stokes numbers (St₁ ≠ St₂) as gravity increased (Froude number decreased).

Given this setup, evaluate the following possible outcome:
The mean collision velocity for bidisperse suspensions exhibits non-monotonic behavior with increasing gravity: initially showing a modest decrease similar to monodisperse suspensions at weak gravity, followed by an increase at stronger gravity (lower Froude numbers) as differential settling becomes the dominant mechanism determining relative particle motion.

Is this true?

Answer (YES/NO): NO